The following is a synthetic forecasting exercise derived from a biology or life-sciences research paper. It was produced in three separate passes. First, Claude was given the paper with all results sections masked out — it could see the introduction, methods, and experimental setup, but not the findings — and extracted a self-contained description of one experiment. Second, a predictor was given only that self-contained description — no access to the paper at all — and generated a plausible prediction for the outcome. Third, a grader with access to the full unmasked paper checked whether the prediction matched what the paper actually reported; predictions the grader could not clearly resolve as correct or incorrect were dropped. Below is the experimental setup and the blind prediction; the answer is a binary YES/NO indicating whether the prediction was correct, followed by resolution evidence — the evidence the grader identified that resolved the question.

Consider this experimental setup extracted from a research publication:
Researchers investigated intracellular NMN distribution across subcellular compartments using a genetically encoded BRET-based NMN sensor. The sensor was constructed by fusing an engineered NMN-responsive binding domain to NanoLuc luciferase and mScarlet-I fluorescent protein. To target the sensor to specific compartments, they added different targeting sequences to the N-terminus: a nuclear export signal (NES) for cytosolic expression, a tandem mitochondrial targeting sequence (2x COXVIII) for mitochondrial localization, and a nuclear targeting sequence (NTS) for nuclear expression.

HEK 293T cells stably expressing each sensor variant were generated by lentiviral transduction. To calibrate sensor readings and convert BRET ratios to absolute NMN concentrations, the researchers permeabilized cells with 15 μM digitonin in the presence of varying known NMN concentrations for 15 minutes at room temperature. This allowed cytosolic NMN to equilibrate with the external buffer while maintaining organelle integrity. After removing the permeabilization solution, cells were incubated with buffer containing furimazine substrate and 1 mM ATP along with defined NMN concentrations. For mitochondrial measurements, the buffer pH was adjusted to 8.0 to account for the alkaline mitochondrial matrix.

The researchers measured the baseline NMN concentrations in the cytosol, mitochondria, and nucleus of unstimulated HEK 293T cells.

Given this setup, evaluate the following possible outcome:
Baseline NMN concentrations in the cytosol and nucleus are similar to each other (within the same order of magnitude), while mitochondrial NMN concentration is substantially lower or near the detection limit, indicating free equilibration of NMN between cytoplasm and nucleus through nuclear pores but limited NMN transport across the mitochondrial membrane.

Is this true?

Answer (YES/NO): YES